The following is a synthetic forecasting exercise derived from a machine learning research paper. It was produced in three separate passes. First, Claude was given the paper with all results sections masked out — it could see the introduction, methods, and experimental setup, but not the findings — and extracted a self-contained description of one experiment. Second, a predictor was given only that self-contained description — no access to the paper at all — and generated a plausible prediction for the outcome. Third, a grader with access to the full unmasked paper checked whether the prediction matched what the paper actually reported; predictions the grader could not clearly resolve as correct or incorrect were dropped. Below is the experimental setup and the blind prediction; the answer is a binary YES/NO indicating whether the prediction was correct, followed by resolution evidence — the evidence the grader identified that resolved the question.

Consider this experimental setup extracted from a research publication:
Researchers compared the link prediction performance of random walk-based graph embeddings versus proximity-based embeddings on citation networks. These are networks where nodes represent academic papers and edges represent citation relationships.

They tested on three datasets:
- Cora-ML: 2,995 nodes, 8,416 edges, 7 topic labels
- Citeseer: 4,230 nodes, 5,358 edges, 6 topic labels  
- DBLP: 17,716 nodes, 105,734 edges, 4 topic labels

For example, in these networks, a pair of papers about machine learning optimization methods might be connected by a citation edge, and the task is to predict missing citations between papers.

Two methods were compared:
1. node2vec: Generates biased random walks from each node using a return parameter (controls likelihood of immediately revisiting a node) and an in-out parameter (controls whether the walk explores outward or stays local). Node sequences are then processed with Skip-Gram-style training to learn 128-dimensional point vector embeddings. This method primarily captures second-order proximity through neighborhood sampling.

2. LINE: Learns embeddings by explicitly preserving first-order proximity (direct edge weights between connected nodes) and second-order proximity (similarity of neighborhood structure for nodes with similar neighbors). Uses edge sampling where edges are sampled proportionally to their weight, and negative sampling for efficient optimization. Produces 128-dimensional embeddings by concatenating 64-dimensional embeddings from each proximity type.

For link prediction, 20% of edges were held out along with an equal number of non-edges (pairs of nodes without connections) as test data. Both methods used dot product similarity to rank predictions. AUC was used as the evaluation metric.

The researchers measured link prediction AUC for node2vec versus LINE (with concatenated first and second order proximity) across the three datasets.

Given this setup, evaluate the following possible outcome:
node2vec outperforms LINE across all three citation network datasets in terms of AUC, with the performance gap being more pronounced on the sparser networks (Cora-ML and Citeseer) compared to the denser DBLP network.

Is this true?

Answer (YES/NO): YES